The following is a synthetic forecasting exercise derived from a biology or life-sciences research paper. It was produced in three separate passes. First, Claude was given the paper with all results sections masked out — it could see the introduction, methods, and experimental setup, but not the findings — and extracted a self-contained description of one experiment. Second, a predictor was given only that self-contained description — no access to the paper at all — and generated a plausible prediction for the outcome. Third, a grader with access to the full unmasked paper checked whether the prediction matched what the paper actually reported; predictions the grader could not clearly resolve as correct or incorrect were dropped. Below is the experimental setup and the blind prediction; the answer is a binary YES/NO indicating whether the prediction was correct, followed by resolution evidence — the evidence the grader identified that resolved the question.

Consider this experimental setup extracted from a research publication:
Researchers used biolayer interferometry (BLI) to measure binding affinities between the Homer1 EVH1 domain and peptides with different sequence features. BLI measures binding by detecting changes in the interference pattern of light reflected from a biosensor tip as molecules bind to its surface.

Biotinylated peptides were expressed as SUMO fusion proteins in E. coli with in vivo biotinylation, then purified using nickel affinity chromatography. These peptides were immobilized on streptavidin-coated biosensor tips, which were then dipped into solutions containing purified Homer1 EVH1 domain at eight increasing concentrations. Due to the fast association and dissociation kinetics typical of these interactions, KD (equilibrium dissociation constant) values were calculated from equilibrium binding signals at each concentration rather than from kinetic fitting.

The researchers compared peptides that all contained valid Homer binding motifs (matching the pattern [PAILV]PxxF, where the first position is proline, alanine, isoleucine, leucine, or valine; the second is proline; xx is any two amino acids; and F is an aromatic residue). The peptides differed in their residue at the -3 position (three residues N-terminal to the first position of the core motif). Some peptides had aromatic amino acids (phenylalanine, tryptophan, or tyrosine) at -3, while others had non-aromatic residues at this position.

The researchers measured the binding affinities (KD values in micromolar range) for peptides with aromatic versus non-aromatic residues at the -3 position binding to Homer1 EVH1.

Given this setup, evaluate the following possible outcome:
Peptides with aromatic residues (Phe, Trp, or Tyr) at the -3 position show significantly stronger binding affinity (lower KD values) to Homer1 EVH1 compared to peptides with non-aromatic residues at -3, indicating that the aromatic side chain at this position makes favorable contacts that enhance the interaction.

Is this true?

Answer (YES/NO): NO